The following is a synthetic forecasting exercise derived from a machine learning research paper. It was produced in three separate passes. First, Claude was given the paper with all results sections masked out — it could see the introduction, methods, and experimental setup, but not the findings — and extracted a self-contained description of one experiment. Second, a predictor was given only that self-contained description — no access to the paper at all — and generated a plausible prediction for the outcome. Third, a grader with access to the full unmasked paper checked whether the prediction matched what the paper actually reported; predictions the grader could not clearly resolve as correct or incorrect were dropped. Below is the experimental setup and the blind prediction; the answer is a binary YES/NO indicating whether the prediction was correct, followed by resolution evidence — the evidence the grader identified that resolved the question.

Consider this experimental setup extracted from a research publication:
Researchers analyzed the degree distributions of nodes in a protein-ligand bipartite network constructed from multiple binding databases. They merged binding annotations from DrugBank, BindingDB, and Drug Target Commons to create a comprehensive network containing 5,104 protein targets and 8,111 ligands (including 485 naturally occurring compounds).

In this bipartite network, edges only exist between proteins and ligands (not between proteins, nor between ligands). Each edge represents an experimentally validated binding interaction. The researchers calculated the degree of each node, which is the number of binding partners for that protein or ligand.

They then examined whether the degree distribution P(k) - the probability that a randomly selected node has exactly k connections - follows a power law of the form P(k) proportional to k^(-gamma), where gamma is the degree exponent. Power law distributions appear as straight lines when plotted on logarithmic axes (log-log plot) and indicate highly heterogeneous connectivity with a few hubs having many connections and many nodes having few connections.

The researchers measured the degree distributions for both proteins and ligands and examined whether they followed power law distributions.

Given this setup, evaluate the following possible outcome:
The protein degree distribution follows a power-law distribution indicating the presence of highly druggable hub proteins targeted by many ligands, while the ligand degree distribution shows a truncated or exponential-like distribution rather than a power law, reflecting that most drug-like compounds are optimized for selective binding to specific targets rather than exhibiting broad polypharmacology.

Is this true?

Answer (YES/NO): NO